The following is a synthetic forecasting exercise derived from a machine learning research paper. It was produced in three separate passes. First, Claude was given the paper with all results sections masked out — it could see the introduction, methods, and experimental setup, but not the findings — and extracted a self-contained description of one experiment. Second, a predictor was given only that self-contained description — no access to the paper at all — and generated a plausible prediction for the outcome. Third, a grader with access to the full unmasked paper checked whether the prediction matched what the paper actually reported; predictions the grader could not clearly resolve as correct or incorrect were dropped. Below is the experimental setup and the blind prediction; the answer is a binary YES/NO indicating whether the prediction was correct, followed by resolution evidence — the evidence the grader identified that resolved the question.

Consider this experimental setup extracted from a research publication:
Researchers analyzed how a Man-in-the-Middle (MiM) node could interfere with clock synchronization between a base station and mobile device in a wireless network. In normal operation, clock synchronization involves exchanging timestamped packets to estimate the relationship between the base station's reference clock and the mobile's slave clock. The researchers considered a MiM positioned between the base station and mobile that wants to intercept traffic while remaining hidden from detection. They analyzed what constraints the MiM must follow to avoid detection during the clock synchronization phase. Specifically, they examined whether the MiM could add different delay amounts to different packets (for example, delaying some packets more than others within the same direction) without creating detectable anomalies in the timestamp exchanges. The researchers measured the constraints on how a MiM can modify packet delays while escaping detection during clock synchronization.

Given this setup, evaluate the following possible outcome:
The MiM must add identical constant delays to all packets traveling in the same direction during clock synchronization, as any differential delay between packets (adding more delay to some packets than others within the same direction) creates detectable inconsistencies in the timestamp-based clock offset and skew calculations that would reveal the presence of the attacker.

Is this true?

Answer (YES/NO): YES